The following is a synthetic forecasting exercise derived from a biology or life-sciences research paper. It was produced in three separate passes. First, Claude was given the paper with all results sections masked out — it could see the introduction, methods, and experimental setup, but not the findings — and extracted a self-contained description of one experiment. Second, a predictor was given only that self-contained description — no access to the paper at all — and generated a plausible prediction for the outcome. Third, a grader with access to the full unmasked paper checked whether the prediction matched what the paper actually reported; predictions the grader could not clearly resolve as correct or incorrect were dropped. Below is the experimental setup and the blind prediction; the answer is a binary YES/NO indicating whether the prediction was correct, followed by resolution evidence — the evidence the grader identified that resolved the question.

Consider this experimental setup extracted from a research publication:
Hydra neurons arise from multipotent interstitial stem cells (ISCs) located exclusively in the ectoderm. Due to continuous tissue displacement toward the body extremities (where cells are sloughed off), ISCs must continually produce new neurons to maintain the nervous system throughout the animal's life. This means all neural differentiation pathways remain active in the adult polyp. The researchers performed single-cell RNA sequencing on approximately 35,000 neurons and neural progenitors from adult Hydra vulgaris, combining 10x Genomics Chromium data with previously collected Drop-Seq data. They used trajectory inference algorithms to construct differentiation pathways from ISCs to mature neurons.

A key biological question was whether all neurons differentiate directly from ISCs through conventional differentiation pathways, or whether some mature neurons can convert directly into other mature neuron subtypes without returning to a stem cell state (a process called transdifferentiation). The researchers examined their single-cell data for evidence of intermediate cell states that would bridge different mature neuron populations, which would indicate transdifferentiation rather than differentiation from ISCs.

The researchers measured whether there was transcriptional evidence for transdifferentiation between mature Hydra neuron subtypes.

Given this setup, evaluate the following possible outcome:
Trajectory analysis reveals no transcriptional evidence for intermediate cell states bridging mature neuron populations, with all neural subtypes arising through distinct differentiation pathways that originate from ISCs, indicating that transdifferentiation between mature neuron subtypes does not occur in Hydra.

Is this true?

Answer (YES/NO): NO